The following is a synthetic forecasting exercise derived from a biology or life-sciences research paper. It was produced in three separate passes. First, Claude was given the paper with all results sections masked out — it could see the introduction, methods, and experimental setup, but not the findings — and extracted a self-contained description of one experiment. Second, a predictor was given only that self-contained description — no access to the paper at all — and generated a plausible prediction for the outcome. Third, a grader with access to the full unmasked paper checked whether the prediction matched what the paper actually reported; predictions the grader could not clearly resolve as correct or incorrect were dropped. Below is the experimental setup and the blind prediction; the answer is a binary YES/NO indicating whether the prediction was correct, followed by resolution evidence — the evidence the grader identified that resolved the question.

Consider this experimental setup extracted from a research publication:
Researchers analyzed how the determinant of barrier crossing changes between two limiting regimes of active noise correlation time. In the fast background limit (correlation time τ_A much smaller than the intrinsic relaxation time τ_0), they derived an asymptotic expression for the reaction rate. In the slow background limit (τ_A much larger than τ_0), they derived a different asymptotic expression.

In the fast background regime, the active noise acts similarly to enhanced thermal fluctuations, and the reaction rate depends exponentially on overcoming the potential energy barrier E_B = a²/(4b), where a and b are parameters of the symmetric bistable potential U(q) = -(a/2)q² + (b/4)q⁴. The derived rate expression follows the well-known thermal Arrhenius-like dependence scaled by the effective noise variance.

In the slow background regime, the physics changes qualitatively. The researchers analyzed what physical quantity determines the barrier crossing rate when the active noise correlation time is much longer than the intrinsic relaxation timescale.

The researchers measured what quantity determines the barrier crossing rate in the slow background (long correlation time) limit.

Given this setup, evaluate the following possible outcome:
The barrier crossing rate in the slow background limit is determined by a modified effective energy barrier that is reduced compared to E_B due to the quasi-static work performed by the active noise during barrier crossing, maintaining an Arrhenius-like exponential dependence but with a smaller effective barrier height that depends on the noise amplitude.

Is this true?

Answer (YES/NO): NO